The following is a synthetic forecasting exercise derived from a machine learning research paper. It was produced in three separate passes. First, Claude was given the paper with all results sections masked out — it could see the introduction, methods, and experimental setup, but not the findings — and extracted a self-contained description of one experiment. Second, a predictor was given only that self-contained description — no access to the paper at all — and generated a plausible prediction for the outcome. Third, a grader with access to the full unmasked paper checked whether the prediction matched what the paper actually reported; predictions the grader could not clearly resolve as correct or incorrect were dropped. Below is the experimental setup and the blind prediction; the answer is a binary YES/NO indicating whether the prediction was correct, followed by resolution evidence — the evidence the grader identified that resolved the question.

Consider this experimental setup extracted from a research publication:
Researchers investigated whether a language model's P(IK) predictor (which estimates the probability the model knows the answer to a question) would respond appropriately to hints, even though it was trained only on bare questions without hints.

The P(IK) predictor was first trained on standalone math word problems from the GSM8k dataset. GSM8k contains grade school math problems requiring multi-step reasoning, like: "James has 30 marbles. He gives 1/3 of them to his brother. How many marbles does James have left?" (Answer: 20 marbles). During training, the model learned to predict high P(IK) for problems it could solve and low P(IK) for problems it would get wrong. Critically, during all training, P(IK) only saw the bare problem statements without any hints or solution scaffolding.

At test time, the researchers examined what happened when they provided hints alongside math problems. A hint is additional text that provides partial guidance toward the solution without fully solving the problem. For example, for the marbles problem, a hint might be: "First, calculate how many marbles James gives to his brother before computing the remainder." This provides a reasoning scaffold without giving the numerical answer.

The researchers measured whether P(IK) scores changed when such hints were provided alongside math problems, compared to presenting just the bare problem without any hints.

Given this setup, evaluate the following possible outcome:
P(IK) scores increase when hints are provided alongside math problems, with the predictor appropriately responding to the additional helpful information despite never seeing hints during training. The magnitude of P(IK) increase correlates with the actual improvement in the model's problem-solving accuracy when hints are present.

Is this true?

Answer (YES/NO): YES